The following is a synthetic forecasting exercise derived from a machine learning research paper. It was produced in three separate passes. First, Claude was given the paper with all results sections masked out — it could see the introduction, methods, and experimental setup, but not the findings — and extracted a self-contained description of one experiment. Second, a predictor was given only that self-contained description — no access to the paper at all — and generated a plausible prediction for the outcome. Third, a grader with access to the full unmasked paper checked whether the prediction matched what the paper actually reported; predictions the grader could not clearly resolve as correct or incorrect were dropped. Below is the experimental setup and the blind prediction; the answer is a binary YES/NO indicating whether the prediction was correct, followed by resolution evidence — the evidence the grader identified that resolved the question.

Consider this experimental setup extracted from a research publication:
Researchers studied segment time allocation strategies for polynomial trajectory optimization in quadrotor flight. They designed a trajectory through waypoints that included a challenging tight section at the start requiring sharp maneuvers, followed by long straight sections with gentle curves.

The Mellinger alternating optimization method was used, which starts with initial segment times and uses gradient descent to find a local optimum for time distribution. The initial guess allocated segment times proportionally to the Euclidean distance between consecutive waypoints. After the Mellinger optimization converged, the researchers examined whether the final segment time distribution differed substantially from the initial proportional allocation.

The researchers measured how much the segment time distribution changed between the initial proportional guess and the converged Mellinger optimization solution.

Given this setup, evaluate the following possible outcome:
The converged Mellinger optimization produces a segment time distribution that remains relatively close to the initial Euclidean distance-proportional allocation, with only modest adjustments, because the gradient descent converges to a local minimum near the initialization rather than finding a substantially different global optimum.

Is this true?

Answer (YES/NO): YES